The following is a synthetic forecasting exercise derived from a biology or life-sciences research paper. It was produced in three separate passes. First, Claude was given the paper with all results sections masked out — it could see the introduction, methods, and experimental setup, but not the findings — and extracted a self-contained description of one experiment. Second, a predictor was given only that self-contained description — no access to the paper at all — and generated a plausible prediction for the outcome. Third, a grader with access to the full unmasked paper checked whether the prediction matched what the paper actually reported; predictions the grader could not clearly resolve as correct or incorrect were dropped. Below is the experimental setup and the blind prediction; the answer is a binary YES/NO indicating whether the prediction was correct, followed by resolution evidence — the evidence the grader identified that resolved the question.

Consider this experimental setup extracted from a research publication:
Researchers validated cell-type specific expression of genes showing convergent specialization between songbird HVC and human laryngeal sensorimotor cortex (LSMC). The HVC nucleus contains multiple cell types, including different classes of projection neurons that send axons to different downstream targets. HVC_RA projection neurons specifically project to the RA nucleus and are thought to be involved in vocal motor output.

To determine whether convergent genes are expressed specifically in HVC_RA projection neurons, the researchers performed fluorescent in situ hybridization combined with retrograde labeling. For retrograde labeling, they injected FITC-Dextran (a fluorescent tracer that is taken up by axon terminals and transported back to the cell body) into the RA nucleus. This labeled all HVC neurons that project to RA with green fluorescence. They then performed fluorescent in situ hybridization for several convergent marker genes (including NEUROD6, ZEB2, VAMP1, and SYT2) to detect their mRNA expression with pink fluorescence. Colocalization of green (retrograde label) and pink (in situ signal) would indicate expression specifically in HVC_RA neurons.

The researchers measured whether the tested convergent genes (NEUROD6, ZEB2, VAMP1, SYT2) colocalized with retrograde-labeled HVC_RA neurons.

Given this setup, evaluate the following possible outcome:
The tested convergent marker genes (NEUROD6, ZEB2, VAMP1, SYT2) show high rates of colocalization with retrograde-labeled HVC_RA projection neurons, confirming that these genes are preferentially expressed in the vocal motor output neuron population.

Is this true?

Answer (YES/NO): YES